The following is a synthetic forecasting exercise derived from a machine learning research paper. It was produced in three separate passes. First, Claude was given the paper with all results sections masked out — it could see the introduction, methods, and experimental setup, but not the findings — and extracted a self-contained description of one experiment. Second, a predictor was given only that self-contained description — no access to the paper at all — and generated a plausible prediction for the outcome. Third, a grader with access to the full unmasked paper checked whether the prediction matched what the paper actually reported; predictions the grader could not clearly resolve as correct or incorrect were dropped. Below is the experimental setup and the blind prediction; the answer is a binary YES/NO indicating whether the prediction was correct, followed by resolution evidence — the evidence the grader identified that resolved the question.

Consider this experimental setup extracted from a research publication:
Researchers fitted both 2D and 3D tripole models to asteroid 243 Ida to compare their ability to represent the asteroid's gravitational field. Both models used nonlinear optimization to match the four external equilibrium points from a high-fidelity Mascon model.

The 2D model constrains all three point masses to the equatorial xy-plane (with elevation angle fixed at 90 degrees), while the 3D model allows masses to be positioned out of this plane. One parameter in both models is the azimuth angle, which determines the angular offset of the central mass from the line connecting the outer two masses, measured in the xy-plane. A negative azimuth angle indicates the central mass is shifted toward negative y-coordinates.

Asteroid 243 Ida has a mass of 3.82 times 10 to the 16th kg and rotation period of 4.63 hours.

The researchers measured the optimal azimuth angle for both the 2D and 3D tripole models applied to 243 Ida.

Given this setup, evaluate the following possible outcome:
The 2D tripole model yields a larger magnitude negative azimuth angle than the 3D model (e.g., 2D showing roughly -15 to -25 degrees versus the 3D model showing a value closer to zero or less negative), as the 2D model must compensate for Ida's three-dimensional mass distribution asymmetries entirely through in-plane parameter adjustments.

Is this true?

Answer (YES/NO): NO